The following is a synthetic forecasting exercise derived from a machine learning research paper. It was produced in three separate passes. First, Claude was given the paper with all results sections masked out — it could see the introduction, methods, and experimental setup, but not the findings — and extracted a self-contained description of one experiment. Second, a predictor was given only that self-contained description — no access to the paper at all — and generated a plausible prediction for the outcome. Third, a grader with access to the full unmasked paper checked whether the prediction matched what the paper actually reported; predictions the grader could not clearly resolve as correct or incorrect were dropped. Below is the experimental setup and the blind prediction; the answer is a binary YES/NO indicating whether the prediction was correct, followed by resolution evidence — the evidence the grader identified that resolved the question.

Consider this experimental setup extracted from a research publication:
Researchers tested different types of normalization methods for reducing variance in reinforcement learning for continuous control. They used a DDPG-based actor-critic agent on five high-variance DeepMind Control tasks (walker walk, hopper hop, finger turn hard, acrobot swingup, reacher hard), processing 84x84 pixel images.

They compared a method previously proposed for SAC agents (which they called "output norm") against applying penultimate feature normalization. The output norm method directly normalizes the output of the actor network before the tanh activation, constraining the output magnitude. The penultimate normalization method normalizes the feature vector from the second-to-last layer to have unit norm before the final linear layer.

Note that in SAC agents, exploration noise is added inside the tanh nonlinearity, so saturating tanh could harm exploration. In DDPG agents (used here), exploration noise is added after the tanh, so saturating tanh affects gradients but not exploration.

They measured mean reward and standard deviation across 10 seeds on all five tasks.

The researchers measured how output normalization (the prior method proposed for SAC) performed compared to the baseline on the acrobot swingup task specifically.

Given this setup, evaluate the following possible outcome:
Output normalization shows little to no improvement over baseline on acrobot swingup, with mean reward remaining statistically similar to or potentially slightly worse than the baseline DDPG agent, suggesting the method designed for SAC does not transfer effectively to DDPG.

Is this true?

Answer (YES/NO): NO